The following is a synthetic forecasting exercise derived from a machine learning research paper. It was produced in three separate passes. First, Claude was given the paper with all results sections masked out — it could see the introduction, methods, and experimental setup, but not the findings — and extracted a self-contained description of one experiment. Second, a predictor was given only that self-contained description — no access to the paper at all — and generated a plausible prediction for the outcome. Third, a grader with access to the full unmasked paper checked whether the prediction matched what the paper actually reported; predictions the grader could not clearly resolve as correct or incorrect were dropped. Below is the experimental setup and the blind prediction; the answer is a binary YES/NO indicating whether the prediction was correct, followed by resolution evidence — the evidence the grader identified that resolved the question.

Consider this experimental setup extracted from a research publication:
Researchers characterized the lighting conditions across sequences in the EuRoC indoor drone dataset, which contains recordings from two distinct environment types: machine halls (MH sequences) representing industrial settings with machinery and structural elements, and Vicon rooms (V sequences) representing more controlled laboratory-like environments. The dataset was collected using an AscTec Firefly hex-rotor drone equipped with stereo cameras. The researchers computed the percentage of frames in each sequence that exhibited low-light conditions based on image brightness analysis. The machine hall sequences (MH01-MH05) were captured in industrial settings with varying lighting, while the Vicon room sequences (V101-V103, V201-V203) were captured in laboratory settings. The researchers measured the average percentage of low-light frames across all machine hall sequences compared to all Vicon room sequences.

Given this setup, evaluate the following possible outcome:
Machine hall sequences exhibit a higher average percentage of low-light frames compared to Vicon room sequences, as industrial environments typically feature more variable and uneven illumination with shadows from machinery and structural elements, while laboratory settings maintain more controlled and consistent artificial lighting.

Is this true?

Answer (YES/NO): YES